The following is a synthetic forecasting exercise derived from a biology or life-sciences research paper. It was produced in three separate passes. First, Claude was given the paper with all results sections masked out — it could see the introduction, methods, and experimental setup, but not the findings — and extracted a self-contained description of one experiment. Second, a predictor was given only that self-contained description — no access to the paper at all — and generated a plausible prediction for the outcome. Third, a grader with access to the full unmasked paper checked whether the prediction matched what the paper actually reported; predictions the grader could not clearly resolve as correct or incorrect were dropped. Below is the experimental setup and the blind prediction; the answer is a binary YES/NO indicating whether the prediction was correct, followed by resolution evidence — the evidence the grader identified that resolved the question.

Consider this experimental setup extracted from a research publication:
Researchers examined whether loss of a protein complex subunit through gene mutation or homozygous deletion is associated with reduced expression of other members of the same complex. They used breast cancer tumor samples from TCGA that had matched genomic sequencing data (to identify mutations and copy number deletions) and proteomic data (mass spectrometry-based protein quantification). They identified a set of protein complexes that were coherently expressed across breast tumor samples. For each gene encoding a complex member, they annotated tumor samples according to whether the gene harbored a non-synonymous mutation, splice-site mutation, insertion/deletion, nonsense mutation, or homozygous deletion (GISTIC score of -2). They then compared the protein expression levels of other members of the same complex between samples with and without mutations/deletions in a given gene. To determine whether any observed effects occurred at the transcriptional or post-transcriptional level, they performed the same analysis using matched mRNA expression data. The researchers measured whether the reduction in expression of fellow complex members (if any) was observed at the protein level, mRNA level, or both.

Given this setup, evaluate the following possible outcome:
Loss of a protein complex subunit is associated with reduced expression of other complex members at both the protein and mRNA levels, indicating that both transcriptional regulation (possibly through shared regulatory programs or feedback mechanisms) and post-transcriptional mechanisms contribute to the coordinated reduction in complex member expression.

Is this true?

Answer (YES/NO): NO